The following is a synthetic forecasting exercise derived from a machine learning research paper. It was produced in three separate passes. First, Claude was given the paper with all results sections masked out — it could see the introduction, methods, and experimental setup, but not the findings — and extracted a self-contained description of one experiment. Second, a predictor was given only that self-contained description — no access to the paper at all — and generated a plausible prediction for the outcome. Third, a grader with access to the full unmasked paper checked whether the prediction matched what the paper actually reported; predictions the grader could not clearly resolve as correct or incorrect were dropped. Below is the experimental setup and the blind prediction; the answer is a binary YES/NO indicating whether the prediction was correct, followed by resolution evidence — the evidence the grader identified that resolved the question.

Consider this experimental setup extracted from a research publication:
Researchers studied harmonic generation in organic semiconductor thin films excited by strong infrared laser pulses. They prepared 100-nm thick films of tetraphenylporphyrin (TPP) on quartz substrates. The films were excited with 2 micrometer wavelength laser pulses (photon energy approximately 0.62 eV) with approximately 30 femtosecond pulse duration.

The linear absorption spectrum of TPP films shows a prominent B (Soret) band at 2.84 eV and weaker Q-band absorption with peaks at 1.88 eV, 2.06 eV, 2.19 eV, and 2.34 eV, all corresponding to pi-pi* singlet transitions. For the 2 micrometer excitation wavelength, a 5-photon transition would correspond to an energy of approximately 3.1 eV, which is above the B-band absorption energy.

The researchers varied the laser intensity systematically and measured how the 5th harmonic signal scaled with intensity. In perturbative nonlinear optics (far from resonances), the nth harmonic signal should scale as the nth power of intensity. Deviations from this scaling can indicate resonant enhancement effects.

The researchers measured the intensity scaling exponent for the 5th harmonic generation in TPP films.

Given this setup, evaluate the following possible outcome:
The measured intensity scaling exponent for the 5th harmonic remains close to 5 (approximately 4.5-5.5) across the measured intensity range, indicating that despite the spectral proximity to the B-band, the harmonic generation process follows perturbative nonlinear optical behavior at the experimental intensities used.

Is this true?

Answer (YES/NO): NO